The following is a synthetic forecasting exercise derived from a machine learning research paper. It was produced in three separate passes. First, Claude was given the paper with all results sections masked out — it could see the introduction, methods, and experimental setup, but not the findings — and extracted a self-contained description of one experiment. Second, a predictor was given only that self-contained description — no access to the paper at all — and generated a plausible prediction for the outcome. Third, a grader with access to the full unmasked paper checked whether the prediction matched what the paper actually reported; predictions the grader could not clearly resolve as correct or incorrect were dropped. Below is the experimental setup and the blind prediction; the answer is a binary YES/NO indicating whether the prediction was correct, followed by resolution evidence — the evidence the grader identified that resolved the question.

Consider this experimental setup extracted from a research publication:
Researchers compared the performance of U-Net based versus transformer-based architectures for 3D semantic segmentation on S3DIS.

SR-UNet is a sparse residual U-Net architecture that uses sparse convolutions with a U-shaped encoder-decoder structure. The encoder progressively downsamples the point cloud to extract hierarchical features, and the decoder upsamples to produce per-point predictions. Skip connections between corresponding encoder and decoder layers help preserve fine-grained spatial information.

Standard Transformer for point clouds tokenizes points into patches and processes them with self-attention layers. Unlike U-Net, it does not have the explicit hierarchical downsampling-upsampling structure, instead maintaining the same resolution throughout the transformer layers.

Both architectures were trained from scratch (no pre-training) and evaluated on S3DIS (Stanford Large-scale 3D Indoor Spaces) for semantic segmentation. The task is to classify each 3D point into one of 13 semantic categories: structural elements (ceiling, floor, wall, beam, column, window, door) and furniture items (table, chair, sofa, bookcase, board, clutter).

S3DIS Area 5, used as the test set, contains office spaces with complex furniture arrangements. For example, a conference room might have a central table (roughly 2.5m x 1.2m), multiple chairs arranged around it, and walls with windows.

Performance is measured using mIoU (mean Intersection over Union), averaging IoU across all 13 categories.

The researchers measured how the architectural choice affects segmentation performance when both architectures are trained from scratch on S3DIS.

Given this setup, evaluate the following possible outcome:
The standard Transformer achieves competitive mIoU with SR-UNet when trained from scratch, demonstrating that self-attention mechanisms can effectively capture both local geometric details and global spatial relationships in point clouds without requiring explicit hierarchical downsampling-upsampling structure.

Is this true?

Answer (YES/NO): NO